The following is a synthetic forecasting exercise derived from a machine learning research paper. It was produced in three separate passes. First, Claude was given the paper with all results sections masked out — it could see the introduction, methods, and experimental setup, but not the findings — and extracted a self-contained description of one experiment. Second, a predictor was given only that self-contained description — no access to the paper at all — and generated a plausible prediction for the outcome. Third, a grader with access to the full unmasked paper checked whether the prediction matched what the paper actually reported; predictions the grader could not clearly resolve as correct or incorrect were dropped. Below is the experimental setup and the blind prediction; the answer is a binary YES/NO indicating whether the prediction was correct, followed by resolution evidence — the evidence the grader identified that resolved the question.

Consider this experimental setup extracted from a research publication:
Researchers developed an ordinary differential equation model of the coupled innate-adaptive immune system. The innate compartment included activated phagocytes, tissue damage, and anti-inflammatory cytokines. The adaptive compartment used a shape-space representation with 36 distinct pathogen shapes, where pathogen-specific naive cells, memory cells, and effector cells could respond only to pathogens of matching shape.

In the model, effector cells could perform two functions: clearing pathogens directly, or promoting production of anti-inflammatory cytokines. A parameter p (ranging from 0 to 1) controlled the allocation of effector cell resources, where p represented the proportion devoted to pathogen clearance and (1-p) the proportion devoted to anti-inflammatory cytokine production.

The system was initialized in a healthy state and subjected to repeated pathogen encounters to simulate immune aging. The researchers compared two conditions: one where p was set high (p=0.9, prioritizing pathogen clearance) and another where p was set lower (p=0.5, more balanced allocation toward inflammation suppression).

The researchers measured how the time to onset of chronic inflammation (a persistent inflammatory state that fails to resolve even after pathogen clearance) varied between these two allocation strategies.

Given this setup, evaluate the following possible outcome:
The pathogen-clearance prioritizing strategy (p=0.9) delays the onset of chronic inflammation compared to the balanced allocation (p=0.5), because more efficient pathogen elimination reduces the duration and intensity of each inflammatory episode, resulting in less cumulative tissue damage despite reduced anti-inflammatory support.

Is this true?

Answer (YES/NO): NO